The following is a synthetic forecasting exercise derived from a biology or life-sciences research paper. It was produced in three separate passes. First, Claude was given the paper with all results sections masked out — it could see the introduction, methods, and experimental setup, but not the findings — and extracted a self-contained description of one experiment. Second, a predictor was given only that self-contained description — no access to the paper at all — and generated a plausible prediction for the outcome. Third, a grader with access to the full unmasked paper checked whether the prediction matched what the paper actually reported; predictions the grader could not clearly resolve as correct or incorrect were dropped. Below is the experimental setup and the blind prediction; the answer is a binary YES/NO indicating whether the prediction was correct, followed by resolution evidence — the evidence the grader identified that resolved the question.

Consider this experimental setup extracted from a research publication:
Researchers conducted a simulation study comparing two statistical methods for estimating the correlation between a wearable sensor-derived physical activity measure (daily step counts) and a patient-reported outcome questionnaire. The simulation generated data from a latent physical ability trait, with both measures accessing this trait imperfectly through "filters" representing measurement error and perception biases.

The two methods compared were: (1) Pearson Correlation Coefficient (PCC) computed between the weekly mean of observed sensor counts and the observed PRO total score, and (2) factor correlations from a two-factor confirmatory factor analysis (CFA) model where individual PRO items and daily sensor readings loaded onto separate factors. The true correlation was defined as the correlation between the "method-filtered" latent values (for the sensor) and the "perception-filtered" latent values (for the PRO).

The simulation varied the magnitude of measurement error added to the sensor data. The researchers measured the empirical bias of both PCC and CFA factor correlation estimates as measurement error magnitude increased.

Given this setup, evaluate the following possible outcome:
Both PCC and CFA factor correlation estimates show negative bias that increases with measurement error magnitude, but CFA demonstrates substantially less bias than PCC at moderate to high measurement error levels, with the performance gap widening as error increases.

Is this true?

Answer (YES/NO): NO